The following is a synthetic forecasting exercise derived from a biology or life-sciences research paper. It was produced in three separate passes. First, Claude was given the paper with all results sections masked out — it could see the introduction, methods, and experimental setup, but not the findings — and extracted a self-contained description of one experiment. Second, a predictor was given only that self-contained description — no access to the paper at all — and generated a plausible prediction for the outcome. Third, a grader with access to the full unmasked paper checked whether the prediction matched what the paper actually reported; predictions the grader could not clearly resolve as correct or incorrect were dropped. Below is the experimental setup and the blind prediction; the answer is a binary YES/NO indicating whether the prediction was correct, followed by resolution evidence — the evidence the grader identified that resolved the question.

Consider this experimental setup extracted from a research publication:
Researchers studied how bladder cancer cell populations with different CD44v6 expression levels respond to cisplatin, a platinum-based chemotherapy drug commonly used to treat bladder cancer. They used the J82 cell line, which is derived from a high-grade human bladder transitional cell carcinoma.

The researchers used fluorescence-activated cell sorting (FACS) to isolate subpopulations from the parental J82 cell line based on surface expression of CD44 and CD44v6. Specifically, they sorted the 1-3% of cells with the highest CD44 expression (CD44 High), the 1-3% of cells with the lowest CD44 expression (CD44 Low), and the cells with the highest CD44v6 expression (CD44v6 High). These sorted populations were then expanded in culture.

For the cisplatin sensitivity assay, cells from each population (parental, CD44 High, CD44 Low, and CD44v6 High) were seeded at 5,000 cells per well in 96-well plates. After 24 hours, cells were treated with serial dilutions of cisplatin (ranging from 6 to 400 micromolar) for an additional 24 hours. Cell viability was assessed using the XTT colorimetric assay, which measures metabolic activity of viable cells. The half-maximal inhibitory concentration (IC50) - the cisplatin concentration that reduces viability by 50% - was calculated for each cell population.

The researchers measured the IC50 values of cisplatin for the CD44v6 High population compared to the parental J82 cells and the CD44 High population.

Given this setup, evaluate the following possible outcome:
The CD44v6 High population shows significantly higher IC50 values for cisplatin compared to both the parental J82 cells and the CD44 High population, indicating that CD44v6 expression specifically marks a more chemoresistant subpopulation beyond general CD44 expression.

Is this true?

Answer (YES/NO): YES